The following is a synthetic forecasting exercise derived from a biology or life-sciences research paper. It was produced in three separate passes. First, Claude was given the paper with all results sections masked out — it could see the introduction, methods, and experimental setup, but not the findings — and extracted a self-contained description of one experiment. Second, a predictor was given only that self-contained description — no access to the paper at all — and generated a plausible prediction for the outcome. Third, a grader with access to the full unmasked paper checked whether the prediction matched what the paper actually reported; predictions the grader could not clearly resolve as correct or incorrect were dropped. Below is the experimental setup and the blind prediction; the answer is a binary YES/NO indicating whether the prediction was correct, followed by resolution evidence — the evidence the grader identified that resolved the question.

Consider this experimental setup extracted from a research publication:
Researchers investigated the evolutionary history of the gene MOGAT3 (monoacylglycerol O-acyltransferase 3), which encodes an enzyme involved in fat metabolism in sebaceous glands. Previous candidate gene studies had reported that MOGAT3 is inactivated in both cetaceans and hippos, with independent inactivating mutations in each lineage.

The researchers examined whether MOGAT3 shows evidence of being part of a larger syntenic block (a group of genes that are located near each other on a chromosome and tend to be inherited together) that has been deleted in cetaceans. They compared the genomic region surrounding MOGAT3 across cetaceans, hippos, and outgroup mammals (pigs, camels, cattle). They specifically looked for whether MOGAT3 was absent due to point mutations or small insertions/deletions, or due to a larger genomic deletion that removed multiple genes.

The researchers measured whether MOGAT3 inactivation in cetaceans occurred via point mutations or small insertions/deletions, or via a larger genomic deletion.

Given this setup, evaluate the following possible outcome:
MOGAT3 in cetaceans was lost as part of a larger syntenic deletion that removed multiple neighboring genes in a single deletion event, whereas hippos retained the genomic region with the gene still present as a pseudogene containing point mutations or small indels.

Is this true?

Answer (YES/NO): NO